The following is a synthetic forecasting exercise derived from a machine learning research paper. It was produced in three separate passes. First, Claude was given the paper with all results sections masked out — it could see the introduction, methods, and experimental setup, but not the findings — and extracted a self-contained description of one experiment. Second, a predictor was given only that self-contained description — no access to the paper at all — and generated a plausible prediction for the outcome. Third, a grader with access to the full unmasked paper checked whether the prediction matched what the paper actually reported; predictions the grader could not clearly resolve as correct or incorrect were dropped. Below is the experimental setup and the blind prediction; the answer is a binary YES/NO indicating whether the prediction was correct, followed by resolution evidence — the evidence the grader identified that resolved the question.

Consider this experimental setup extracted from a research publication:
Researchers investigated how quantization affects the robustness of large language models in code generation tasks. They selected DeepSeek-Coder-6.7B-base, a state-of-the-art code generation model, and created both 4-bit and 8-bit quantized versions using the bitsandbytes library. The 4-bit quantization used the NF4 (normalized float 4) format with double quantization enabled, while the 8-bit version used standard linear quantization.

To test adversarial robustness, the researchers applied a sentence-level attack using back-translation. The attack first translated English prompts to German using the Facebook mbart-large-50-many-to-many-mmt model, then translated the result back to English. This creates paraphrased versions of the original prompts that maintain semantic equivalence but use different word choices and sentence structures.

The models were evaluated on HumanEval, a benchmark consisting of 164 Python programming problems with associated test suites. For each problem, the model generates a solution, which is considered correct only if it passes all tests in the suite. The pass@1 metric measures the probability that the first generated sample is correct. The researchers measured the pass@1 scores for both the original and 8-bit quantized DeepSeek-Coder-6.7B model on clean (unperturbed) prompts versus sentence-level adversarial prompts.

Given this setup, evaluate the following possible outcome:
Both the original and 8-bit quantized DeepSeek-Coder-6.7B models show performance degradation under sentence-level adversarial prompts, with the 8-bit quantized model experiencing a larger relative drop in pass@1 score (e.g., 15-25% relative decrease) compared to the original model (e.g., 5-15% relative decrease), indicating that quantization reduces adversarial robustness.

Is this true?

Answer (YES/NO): NO